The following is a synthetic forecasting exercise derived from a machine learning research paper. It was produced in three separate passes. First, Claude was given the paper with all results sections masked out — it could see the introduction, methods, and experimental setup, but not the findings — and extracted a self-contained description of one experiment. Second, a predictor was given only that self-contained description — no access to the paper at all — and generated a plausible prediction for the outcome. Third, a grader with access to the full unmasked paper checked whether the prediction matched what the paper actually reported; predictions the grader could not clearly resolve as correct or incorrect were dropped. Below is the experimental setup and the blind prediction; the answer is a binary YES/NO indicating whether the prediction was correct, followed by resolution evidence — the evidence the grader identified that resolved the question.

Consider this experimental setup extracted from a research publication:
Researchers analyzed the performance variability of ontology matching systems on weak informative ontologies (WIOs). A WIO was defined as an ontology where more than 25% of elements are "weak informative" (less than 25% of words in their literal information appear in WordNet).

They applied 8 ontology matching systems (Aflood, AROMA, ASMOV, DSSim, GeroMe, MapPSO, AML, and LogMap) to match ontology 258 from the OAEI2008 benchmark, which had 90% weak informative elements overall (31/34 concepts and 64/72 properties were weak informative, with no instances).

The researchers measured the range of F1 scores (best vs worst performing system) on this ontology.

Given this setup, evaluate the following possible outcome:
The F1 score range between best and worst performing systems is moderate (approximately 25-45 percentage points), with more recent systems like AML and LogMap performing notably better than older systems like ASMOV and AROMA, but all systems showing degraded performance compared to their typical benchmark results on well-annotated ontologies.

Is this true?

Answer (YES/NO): NO